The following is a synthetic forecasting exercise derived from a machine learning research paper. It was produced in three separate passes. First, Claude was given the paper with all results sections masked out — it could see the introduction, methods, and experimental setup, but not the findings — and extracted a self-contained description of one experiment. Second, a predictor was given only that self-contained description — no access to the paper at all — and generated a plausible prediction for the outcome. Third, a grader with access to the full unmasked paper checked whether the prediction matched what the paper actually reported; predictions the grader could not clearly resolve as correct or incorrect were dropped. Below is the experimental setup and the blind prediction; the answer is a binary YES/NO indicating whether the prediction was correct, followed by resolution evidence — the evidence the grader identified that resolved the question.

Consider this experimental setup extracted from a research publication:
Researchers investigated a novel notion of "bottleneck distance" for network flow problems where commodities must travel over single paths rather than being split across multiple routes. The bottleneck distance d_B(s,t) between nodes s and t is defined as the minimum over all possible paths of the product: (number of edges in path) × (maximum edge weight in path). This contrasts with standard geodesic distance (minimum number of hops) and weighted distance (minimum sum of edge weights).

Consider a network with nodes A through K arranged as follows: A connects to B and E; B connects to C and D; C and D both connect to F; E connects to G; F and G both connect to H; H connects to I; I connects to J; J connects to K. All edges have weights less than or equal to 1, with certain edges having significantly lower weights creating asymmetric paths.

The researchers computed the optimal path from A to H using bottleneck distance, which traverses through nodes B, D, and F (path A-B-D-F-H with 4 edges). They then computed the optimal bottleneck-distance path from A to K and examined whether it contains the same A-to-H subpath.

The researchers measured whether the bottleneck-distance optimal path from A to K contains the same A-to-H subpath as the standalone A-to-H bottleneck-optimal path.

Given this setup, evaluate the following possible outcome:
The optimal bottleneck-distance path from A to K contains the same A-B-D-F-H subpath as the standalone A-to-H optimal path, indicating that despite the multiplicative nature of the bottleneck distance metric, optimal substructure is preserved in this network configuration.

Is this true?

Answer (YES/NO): NO